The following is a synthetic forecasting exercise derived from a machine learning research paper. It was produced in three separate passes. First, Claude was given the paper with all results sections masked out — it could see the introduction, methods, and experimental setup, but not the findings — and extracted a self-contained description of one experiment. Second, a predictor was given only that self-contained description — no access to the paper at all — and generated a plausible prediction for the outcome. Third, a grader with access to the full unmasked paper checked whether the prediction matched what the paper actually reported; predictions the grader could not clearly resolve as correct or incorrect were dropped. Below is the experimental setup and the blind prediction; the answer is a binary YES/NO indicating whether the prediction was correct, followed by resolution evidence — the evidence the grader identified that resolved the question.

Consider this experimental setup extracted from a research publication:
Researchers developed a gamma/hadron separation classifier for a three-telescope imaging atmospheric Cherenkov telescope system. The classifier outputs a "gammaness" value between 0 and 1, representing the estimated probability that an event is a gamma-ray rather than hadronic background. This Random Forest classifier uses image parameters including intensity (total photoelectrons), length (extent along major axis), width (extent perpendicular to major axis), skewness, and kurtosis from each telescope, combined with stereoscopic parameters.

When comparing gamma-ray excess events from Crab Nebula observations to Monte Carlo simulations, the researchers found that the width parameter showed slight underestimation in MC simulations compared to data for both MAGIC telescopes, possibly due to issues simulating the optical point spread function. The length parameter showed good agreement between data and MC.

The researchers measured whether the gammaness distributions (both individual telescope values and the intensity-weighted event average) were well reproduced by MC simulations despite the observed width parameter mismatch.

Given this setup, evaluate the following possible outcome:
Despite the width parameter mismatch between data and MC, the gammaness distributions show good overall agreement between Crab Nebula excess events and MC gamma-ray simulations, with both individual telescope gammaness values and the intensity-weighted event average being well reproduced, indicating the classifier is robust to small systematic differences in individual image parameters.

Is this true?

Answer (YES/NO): YES